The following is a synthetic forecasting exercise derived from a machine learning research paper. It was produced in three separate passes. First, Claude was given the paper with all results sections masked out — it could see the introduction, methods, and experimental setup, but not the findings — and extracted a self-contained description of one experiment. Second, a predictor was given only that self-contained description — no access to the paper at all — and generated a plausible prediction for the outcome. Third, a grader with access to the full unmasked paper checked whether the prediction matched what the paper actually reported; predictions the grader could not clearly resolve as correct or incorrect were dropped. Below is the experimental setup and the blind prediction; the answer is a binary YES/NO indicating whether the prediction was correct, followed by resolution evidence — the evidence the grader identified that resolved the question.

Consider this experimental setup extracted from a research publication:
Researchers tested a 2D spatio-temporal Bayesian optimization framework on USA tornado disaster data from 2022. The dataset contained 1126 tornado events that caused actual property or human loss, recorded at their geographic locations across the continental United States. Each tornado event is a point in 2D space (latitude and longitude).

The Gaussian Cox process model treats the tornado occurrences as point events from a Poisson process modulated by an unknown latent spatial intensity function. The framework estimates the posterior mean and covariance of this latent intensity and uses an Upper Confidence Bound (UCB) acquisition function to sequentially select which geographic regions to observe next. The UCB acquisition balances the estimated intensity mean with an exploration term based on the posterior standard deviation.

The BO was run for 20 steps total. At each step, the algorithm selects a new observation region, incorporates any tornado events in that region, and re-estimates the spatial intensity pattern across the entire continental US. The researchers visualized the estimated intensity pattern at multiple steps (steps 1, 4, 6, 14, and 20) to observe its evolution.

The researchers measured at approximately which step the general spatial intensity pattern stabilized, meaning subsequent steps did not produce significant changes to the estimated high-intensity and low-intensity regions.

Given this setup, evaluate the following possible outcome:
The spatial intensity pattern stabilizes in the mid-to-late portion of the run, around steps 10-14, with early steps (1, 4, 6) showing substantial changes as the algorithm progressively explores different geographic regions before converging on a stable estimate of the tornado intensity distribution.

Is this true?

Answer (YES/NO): YES